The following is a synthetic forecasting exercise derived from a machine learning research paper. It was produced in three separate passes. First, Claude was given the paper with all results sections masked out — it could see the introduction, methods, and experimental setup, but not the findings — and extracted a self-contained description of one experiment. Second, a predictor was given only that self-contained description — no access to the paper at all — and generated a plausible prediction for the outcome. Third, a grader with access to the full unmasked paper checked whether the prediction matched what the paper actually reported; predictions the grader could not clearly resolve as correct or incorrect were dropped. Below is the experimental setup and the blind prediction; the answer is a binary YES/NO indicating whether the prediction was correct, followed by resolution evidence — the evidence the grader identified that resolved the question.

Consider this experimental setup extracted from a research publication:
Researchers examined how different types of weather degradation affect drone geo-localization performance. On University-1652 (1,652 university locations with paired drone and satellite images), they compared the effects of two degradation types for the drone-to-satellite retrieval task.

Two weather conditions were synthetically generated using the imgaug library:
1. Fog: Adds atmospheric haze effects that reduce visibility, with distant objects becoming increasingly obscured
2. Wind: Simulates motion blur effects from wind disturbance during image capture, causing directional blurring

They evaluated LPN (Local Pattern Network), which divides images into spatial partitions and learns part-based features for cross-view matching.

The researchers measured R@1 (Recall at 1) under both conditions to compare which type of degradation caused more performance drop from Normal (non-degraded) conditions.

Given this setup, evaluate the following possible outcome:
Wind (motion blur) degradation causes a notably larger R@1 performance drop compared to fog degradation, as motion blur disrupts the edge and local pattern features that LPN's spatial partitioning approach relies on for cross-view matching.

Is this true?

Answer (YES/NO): YES